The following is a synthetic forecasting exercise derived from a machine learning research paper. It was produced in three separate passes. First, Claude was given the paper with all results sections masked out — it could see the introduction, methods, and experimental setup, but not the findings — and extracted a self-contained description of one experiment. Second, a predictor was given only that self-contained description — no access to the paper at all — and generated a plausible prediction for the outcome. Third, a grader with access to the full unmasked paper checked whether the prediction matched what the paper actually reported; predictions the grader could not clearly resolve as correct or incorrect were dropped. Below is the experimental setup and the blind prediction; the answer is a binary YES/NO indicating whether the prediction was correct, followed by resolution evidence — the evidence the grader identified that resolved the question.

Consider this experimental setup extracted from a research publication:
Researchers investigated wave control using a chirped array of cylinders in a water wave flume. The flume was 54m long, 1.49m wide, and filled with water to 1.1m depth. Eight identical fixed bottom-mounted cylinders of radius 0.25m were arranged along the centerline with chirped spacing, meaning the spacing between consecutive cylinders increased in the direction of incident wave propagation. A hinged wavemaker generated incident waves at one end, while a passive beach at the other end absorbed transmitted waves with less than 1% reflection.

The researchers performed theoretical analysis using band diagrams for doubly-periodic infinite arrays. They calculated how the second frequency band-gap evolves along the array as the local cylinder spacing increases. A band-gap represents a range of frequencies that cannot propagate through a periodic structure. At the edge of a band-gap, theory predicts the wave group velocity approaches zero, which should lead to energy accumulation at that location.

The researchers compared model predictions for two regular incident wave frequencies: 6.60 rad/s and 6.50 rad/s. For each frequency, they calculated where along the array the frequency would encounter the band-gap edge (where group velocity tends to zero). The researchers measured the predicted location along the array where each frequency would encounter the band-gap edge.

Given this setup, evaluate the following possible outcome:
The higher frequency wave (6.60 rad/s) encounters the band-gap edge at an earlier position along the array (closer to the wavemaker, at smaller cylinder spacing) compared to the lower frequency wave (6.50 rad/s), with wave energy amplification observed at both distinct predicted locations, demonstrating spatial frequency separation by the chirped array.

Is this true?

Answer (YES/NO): YES